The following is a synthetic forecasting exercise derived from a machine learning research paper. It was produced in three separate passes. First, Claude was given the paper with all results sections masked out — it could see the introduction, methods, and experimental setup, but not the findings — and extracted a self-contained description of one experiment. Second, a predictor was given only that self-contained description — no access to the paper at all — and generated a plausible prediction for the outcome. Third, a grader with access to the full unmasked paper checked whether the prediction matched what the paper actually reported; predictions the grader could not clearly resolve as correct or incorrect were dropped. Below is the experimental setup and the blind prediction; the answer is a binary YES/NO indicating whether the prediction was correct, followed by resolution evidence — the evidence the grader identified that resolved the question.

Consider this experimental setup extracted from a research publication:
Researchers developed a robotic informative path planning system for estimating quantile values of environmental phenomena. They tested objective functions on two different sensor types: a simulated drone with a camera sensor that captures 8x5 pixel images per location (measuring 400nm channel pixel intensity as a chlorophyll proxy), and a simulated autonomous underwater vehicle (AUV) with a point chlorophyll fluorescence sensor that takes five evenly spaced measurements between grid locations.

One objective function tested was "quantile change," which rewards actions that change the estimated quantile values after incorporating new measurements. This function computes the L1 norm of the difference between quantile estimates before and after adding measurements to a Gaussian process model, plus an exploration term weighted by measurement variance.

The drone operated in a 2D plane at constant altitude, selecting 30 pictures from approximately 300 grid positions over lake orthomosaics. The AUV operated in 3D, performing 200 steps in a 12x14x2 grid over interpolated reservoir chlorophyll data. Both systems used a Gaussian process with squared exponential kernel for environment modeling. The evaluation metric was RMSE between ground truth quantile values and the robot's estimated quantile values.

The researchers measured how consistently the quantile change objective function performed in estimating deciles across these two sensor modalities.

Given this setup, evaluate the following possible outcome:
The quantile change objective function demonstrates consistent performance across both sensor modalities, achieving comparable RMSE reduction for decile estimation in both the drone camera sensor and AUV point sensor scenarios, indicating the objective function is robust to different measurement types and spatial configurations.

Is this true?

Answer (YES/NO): NO